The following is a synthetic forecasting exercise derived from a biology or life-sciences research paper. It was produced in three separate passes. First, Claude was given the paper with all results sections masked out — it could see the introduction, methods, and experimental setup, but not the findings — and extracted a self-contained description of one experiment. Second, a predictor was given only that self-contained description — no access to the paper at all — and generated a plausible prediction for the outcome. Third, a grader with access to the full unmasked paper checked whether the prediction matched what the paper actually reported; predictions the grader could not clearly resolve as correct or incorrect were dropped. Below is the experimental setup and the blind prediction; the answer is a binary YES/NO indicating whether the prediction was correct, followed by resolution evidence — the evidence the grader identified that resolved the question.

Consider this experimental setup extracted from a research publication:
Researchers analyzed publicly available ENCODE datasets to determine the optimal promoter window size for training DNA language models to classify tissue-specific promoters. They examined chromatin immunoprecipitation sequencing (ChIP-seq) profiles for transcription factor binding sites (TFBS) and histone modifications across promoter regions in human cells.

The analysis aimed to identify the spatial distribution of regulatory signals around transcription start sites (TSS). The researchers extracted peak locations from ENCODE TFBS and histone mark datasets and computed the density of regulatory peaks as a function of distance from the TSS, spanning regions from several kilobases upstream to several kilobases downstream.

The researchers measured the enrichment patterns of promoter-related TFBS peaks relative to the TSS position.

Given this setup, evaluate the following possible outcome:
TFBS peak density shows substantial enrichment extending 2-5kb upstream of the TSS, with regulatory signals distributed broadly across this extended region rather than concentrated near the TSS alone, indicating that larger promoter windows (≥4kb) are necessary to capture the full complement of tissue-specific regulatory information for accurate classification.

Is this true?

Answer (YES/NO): NO